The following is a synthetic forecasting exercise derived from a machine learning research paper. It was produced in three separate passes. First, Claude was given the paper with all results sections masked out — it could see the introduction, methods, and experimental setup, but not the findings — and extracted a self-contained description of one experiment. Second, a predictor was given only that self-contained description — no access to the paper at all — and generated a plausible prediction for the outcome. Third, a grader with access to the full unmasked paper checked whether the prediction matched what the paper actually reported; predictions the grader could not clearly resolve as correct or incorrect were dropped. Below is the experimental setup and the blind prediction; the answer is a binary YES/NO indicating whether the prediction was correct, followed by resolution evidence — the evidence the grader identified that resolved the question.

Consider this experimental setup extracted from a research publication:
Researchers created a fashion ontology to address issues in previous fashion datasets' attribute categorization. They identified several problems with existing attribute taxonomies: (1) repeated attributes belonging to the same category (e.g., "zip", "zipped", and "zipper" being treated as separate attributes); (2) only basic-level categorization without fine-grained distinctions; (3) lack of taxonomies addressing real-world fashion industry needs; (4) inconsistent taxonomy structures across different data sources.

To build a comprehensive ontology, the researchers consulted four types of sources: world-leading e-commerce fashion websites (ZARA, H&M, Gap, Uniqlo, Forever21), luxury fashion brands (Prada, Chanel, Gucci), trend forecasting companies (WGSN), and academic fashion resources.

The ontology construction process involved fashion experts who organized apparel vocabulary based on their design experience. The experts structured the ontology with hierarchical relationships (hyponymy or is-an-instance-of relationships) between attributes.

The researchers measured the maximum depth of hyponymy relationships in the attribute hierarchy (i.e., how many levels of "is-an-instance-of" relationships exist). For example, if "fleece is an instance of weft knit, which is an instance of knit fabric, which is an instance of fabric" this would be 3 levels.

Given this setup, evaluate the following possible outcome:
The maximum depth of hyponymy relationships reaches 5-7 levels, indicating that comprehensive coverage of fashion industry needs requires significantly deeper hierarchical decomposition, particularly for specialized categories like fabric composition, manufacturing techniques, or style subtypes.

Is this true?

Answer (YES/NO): NO